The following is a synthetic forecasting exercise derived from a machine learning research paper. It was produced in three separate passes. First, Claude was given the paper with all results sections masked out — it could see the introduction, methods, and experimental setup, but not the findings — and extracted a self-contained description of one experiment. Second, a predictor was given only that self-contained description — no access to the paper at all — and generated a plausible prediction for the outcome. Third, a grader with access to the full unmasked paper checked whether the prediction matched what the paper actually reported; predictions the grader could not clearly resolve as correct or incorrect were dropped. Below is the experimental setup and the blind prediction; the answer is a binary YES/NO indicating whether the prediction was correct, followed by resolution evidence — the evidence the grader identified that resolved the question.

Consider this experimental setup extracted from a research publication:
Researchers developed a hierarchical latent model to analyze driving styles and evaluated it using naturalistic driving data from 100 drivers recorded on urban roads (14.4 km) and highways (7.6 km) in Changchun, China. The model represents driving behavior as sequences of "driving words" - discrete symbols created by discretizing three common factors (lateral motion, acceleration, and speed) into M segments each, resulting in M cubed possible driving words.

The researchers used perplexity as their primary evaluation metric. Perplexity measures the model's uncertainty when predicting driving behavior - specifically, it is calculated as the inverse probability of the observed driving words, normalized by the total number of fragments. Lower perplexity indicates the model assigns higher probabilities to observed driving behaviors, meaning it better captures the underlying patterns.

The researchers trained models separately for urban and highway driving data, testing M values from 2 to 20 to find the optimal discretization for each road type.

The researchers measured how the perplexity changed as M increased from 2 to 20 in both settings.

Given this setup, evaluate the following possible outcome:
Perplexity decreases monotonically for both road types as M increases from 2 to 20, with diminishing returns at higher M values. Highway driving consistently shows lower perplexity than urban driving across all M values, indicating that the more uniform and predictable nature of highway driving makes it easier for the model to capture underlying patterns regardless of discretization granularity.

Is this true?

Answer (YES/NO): NO